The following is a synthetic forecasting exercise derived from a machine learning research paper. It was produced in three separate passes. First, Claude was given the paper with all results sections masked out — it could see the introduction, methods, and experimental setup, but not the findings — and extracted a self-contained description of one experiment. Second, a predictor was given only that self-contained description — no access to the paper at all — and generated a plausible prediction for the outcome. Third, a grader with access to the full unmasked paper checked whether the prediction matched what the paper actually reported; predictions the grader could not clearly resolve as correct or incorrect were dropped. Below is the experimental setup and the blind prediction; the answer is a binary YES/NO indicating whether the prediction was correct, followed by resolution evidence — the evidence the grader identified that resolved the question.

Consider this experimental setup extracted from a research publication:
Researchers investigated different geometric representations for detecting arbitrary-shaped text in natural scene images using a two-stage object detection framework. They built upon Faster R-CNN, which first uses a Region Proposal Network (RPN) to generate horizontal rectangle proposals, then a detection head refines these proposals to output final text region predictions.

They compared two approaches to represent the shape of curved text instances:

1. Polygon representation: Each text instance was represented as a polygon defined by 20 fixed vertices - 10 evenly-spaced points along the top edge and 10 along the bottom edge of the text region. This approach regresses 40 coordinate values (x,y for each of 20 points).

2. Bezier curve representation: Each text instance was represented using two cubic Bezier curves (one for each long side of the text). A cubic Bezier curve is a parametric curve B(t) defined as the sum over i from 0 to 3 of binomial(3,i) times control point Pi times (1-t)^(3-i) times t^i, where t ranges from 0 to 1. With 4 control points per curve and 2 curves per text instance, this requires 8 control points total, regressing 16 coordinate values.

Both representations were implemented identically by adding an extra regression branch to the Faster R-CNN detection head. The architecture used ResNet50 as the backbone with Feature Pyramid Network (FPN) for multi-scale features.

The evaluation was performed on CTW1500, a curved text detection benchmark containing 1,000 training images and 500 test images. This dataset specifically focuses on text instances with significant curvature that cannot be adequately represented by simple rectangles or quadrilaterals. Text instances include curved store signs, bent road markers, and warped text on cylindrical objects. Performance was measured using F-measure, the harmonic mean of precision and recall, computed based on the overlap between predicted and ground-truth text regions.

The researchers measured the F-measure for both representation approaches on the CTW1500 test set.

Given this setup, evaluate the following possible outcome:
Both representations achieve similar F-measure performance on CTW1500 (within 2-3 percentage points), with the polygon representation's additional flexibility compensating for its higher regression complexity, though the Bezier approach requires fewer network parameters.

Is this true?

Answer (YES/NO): NO